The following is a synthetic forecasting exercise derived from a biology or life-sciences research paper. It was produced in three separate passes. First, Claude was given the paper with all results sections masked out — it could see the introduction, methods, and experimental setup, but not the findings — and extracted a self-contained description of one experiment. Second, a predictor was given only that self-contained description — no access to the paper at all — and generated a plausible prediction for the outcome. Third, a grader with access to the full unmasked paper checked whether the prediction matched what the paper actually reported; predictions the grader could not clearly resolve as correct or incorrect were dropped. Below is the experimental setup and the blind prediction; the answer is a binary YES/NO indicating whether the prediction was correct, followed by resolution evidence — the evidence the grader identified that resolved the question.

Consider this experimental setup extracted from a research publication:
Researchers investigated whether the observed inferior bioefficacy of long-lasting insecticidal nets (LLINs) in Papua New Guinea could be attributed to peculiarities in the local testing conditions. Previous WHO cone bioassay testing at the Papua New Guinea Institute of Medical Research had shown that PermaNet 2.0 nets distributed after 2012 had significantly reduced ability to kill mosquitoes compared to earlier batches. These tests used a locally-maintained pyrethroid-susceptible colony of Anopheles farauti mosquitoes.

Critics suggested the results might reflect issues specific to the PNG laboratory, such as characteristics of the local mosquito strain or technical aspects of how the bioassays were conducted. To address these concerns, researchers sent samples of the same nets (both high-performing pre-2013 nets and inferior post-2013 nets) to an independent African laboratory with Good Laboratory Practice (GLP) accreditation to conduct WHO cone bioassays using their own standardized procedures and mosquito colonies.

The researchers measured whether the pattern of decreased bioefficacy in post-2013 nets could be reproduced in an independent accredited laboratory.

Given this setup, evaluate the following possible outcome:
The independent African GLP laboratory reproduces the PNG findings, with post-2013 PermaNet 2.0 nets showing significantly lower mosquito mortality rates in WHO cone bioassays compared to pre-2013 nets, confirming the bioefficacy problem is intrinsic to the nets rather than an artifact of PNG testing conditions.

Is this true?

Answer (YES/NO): YES